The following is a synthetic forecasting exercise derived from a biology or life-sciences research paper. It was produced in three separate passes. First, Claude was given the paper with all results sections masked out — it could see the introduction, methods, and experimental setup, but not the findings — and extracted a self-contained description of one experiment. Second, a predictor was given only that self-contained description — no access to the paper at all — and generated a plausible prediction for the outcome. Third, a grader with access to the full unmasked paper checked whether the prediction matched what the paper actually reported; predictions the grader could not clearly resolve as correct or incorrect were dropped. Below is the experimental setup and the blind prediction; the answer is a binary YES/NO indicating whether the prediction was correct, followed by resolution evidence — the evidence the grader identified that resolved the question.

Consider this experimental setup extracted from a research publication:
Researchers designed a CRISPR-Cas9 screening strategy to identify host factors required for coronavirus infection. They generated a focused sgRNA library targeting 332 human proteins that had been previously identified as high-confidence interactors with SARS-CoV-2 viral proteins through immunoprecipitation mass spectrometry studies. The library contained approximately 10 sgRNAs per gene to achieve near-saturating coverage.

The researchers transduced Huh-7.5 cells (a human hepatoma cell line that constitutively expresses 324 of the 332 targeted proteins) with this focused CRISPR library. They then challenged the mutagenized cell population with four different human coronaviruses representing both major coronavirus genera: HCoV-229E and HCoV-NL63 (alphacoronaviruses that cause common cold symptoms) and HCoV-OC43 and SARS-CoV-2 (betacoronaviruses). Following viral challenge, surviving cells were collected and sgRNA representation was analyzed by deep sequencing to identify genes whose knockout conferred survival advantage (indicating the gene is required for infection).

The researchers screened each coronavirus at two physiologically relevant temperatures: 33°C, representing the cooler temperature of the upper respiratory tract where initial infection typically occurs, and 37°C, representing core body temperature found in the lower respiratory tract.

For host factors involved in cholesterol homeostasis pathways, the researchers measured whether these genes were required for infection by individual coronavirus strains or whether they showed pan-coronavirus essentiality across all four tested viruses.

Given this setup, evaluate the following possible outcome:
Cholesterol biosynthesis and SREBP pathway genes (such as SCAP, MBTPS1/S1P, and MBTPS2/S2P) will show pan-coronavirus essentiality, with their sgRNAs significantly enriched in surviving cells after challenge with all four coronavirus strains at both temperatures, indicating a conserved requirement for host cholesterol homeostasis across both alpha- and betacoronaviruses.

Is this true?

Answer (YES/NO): NO